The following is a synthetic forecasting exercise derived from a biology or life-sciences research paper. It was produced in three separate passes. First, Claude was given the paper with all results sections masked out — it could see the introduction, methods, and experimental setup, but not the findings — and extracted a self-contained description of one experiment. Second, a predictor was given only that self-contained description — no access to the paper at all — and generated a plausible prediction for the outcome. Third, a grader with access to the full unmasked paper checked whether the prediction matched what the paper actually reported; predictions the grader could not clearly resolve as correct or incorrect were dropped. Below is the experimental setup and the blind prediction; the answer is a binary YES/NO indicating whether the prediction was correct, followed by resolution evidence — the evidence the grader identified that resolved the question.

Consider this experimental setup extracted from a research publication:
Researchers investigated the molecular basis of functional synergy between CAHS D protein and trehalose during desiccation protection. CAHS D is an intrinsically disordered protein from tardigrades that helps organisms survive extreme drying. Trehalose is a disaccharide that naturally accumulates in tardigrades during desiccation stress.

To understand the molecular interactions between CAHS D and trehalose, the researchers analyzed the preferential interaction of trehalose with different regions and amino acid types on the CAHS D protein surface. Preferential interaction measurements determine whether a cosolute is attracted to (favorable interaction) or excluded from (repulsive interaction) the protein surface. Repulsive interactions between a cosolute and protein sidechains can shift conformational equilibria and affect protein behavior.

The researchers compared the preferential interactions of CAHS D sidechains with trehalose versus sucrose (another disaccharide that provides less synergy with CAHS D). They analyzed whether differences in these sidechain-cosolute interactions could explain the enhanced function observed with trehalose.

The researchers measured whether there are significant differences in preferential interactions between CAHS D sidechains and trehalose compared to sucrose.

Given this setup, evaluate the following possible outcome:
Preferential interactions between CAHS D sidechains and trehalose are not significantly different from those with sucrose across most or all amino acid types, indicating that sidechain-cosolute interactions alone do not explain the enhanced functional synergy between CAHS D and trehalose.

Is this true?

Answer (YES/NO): NO